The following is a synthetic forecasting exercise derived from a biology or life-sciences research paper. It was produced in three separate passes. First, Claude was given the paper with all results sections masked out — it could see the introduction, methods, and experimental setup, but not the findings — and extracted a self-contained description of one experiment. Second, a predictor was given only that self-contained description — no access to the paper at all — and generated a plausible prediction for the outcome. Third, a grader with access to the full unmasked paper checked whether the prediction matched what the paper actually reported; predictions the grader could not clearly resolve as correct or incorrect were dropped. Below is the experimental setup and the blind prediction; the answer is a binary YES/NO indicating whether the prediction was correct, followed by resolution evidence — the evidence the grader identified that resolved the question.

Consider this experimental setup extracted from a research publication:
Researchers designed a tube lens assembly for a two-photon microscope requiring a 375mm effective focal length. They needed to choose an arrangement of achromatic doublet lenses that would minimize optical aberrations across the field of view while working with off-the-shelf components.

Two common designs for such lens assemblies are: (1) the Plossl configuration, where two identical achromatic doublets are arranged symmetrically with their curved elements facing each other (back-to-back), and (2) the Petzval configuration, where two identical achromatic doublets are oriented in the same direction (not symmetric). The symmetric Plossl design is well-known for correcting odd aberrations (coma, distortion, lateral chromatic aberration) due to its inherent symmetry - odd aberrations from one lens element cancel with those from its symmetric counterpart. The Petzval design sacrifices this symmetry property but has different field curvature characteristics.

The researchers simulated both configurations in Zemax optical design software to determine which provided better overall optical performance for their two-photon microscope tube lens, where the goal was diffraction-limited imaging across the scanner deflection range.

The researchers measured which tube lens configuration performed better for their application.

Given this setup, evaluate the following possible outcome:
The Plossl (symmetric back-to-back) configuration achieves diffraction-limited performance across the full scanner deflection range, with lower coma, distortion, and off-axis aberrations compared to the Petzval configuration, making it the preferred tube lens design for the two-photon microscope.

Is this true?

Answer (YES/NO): NO